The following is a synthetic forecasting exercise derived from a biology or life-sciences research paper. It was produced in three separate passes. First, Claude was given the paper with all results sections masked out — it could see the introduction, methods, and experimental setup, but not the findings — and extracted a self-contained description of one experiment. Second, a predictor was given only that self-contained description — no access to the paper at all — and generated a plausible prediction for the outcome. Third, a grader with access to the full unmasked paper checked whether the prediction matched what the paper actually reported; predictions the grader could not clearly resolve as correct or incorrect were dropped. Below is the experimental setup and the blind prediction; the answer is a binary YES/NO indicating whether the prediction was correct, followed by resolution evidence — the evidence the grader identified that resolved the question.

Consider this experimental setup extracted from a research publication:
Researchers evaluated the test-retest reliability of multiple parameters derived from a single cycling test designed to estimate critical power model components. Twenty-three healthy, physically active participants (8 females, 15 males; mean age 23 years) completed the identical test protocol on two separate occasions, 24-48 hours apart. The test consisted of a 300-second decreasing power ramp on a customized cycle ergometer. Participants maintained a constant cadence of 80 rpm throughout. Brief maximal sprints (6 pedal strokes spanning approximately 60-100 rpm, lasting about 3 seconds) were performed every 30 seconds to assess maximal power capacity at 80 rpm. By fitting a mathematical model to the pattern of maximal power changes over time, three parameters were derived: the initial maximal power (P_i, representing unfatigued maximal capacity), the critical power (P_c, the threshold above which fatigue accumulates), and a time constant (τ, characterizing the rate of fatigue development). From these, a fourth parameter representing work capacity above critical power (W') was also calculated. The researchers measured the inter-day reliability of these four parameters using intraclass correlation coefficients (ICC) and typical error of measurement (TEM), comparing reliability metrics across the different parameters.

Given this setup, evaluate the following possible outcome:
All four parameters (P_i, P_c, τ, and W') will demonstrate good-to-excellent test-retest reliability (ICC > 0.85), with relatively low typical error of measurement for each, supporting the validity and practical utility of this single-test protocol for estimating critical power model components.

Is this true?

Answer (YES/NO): NO